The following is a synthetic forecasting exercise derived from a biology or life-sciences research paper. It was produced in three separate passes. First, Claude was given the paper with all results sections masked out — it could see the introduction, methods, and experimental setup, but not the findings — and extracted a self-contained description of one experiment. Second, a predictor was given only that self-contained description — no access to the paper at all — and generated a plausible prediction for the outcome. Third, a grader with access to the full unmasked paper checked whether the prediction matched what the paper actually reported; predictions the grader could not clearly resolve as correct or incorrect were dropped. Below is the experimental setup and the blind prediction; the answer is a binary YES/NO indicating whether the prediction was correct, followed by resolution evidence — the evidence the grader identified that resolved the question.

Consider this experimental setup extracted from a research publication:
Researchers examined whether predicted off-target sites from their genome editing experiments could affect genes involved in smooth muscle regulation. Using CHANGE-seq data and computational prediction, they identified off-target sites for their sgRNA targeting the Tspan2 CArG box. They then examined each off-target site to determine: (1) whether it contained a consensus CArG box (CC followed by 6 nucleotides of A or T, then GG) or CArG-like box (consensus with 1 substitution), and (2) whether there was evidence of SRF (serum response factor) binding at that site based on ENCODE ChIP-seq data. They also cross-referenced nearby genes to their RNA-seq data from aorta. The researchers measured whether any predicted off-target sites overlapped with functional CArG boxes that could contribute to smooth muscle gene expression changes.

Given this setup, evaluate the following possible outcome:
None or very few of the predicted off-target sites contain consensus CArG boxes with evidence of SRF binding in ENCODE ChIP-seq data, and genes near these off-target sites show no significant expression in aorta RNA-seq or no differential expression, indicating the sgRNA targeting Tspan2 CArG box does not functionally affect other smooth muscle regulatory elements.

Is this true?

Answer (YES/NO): NO